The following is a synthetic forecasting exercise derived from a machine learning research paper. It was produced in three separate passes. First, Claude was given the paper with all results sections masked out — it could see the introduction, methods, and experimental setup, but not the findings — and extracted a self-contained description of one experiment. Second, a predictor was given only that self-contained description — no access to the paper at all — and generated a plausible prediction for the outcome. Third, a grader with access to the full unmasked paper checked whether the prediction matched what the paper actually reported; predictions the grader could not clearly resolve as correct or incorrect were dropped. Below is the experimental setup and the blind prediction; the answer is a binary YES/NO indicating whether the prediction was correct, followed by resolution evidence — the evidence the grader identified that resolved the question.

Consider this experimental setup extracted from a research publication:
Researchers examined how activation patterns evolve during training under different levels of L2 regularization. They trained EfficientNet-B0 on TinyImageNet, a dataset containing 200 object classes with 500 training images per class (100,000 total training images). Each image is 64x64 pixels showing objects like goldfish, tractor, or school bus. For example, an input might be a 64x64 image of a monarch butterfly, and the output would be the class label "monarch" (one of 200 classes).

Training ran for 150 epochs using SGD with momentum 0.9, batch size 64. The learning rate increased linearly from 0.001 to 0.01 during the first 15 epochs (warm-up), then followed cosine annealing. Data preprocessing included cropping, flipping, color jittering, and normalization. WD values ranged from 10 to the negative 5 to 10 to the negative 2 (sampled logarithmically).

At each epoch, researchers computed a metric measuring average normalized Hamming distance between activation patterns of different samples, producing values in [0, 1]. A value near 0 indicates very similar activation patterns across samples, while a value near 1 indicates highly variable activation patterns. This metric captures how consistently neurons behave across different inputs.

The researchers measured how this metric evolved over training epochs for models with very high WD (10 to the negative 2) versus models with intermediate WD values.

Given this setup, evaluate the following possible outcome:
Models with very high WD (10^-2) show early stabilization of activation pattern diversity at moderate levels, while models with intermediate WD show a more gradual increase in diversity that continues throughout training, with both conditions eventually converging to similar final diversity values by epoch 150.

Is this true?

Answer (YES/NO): NO